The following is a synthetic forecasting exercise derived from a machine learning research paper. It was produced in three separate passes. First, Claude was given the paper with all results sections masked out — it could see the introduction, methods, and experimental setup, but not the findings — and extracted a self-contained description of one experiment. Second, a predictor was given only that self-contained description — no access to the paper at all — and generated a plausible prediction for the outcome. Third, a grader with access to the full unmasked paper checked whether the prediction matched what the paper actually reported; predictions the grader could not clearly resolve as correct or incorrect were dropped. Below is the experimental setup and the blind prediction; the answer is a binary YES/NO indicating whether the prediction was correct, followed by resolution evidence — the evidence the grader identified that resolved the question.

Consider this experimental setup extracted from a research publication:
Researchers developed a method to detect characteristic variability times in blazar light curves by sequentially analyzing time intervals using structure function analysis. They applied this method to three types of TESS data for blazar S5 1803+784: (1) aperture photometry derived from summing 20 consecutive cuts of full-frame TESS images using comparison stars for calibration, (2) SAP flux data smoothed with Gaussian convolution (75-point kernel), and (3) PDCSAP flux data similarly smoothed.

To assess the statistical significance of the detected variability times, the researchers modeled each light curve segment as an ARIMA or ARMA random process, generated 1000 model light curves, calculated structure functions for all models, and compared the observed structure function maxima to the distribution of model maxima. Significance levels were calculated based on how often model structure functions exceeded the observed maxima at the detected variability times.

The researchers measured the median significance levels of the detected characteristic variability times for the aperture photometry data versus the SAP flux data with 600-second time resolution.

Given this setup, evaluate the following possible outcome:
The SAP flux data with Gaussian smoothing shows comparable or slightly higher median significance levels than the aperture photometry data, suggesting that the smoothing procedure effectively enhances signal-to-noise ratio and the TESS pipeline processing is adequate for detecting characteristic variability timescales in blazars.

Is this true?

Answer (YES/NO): NO